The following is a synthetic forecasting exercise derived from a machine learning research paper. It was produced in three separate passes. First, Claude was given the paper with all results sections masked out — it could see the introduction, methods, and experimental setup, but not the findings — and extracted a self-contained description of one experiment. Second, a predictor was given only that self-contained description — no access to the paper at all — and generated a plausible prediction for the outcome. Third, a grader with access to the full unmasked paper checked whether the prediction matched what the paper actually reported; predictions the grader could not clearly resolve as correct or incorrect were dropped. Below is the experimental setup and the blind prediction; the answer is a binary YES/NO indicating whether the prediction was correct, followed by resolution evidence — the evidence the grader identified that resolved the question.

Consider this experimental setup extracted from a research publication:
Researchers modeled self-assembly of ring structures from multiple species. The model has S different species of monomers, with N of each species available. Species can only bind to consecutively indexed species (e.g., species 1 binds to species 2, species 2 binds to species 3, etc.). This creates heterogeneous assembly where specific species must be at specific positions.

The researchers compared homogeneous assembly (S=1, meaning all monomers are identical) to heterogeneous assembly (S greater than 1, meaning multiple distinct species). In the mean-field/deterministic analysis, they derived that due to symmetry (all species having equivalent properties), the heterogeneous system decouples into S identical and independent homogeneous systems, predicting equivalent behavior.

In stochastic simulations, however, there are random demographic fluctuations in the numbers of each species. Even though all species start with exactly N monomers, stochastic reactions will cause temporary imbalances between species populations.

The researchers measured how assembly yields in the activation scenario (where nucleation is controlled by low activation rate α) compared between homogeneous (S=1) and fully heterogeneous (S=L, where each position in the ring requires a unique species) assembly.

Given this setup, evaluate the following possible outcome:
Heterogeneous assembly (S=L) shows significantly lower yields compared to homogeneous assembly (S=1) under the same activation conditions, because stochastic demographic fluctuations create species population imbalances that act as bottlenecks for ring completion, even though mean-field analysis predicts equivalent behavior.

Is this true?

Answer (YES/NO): YES